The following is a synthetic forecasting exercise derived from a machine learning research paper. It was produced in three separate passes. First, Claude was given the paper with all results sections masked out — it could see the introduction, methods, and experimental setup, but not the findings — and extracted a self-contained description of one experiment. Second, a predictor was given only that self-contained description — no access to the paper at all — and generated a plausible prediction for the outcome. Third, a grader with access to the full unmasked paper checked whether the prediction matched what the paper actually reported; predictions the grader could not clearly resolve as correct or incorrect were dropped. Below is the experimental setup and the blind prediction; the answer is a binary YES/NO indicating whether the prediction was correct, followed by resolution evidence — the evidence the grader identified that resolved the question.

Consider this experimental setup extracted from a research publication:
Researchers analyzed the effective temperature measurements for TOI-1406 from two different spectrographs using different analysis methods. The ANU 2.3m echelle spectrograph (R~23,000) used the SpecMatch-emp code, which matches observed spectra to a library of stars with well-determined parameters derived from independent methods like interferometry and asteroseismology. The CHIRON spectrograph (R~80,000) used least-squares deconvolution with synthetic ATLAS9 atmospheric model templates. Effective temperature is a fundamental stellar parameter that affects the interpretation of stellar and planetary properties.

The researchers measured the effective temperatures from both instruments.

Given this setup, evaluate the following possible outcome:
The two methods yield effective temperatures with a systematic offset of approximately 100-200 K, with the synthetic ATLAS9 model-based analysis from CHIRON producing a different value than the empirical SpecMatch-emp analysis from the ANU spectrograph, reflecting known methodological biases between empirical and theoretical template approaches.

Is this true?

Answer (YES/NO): NO